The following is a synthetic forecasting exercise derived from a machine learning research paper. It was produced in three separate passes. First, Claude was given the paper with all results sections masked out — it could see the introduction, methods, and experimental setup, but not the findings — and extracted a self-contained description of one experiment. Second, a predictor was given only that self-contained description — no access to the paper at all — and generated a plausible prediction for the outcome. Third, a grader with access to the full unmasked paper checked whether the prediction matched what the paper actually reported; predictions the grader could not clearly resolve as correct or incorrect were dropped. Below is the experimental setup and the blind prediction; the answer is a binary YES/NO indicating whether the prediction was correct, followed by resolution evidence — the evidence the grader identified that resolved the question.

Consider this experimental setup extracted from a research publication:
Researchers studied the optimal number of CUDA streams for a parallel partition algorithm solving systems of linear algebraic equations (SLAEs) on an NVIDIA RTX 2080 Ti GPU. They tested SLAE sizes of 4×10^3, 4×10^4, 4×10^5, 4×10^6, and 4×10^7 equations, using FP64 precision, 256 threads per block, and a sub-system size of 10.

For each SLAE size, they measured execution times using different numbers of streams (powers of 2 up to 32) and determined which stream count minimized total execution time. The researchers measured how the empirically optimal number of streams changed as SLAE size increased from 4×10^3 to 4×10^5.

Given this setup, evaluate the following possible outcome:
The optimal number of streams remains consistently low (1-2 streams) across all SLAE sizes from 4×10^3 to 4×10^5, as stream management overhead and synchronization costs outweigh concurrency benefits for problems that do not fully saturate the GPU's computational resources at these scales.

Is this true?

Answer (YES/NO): NO